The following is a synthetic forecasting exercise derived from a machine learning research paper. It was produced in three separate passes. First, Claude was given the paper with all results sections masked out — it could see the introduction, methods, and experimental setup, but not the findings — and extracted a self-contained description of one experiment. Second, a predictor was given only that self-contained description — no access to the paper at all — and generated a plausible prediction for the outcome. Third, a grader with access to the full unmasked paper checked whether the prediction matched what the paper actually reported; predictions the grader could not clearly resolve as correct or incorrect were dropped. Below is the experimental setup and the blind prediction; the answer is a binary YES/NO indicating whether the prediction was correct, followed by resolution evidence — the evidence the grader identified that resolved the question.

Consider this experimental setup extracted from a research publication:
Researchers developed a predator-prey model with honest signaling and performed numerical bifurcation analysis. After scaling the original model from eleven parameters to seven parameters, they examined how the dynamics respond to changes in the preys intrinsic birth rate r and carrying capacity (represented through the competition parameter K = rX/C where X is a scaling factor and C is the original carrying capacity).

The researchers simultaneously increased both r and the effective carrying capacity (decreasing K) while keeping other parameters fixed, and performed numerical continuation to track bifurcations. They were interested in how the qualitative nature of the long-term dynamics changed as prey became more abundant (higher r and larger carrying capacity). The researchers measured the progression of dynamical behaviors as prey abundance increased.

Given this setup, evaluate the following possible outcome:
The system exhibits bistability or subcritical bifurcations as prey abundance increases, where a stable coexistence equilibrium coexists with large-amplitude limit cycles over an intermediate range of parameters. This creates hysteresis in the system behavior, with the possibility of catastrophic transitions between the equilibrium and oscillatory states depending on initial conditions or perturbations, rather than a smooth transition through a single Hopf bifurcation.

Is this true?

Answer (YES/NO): NO